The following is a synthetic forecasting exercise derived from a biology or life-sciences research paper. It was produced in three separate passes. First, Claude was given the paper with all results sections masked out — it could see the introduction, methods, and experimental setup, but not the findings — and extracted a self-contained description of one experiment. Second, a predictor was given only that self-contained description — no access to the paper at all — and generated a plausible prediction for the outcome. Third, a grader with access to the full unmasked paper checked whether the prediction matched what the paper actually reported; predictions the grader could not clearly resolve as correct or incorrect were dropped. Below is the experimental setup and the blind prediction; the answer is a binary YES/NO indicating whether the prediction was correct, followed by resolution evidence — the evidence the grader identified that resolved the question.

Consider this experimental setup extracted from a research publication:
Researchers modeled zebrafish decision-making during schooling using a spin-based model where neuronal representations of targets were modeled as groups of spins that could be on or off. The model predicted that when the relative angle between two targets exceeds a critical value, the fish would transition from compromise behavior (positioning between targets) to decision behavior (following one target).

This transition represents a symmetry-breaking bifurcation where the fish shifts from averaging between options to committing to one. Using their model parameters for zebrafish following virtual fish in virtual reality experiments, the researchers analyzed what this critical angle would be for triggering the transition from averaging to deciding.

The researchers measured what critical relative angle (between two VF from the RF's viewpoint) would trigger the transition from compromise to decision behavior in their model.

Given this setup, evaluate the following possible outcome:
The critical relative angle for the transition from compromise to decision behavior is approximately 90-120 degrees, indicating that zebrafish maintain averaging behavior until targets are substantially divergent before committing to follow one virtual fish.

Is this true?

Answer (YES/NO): YES